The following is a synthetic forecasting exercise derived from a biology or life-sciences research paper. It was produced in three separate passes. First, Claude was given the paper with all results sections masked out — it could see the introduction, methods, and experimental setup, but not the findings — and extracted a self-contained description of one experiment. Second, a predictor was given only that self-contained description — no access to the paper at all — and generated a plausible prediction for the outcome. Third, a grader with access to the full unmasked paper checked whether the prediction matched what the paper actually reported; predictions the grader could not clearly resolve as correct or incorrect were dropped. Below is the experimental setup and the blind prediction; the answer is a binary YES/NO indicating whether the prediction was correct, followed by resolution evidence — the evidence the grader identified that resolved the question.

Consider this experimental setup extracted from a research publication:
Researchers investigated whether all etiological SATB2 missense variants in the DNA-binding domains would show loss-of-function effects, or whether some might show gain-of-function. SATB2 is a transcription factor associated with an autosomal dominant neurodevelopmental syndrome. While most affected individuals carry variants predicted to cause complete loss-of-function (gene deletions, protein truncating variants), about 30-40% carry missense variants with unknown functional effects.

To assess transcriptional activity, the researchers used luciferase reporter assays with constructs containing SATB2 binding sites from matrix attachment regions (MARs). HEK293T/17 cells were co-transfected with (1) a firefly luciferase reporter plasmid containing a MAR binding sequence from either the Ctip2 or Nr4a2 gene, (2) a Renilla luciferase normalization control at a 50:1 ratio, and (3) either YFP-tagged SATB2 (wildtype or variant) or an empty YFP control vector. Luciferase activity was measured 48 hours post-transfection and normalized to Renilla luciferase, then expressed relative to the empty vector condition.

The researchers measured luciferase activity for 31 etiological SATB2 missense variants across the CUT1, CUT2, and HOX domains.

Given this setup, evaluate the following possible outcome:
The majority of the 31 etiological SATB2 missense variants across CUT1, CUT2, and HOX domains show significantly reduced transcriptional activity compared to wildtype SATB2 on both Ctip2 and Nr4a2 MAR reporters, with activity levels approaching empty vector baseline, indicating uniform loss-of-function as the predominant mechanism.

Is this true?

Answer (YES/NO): NO